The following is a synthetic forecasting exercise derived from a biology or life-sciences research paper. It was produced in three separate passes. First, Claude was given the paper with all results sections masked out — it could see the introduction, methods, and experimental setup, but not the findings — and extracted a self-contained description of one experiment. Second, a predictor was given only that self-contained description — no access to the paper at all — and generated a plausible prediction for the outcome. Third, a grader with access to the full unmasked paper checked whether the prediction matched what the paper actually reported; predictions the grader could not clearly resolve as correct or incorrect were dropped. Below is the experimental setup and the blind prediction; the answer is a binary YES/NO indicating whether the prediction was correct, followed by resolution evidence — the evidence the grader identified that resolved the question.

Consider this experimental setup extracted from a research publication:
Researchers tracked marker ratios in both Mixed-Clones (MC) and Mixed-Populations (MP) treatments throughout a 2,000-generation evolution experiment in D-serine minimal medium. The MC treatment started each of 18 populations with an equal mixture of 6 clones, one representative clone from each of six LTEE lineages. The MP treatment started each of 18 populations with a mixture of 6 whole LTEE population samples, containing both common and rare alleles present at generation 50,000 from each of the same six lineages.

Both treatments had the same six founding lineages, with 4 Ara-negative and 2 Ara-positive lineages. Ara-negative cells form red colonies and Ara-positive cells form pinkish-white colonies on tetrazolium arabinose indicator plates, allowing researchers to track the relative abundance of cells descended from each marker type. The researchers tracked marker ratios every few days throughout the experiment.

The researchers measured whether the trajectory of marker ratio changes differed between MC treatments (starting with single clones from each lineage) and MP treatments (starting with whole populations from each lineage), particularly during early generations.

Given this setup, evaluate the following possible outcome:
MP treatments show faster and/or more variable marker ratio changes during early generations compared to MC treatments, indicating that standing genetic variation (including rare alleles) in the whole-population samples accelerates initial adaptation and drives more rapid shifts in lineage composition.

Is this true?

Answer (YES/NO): YES